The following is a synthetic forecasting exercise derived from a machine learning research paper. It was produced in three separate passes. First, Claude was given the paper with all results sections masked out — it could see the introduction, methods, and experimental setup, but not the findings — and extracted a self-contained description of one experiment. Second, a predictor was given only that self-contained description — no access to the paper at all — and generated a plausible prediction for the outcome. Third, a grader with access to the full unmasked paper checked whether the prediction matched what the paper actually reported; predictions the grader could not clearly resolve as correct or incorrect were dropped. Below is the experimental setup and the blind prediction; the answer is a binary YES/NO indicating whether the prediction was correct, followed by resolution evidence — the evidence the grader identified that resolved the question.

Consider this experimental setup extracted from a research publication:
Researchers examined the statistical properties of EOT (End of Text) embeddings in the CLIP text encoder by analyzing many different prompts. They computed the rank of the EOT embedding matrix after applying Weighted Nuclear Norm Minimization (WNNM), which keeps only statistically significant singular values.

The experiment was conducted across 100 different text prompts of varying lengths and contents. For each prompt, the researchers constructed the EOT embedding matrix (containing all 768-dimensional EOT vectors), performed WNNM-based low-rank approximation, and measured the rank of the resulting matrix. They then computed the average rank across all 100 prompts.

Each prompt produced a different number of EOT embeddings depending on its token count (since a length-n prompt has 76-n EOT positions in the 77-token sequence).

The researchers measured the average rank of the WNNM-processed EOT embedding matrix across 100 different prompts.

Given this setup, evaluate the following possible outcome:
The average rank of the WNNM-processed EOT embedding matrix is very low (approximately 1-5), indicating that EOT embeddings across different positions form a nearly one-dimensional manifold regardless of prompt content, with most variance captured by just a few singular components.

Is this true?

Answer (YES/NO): NO